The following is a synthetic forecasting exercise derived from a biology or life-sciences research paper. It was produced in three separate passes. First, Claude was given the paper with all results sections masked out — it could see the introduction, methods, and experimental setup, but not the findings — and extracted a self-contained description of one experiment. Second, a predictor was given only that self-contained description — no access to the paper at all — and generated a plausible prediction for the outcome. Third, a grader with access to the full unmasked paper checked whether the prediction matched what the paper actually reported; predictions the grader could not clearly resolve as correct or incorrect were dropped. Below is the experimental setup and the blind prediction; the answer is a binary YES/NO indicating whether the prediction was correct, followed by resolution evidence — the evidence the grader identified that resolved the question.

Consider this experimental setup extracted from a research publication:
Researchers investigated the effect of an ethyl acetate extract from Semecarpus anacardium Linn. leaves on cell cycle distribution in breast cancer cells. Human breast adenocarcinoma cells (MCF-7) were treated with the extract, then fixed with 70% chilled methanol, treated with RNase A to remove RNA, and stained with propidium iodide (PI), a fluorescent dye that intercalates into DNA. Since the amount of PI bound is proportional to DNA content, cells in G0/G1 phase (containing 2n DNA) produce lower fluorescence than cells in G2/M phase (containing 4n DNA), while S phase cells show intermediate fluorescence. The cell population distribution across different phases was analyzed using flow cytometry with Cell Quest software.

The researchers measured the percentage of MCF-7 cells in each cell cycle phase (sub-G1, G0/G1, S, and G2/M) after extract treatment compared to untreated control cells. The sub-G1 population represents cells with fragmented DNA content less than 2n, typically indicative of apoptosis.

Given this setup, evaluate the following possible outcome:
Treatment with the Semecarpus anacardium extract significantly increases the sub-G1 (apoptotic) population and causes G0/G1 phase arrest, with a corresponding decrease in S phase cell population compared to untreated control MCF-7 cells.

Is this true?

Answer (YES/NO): NO